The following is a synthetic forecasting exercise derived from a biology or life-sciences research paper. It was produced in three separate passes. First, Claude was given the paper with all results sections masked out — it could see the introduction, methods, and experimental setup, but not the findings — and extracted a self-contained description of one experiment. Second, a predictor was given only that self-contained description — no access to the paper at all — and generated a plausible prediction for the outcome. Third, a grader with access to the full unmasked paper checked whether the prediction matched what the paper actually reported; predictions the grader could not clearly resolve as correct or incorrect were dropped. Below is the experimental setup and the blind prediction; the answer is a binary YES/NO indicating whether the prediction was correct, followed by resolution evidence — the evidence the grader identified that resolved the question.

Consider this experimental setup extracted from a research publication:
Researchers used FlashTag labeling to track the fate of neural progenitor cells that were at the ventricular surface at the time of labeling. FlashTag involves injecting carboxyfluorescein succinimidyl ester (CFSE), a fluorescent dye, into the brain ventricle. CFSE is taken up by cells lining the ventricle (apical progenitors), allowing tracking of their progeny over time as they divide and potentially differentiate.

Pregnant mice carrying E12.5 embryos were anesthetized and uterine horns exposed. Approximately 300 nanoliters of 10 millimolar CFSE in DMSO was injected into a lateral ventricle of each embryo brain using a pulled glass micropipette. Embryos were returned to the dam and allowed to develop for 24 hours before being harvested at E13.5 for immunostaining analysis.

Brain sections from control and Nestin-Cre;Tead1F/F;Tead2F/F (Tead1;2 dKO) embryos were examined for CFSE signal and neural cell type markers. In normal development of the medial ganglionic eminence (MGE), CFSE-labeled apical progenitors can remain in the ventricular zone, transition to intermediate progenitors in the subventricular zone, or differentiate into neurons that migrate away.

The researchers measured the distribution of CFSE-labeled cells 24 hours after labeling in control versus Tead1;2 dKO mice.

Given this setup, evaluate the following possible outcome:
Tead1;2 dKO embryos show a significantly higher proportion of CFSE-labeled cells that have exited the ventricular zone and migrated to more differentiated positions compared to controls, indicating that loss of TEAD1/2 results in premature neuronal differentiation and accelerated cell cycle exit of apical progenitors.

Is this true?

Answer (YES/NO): NO